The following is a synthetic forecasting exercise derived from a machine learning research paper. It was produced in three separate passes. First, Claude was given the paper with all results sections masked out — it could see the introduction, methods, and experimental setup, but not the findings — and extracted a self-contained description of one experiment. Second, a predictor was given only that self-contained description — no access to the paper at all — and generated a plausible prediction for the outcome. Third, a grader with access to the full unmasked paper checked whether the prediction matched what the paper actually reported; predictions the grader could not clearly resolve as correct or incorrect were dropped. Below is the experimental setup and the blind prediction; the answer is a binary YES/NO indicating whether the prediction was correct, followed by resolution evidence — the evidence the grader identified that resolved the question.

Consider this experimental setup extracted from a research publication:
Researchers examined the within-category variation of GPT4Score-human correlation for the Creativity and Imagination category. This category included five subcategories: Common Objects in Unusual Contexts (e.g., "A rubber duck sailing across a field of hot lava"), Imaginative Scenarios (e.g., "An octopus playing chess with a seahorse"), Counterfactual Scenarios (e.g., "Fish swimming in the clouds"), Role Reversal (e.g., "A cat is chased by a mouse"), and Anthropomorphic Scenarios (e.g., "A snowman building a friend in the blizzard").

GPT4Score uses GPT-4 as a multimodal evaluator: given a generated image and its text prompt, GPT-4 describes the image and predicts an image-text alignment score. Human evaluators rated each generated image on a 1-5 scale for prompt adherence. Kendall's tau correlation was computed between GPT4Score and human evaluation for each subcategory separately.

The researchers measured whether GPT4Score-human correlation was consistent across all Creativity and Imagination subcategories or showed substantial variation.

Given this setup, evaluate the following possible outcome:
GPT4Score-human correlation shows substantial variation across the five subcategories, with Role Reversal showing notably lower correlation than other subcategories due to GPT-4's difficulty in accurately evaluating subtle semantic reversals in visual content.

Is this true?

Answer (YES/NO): NO